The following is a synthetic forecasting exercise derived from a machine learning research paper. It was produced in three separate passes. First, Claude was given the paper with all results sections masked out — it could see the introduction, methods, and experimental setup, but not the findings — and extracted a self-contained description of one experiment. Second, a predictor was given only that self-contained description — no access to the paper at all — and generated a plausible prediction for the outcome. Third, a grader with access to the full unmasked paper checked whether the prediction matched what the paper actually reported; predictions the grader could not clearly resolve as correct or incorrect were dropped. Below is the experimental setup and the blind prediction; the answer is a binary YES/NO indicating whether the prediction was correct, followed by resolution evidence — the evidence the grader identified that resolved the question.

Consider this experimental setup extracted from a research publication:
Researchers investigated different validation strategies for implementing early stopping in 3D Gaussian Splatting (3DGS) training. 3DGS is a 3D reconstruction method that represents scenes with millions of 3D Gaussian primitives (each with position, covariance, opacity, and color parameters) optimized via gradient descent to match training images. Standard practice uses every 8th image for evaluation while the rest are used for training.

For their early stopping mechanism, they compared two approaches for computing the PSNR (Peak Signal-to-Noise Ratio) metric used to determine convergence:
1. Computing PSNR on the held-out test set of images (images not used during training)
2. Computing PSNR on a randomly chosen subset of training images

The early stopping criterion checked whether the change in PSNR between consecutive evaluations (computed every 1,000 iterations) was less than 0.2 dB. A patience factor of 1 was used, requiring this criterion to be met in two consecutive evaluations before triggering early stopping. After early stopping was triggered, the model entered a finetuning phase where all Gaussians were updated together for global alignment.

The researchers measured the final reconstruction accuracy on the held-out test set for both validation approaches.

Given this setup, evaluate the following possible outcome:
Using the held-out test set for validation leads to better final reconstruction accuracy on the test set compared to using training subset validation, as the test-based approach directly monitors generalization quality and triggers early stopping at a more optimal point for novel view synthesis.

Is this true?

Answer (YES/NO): NO